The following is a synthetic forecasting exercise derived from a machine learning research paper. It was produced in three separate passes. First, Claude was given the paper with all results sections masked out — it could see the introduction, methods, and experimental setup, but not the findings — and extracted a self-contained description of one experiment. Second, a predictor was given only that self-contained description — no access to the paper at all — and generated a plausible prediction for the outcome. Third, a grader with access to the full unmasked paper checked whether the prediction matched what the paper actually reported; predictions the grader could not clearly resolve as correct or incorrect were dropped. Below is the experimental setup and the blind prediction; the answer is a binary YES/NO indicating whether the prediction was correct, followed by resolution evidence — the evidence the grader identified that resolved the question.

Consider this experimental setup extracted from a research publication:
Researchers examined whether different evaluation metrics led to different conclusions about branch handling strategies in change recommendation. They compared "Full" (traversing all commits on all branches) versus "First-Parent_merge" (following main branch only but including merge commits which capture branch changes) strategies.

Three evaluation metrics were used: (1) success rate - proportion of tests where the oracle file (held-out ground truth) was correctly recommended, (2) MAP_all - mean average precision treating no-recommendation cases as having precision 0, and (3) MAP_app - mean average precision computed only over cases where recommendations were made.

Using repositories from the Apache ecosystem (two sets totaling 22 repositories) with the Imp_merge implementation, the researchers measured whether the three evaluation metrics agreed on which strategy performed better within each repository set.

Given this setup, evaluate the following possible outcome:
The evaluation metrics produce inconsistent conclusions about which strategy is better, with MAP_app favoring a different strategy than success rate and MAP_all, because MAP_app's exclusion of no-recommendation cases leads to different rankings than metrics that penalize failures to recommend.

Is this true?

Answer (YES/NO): NO